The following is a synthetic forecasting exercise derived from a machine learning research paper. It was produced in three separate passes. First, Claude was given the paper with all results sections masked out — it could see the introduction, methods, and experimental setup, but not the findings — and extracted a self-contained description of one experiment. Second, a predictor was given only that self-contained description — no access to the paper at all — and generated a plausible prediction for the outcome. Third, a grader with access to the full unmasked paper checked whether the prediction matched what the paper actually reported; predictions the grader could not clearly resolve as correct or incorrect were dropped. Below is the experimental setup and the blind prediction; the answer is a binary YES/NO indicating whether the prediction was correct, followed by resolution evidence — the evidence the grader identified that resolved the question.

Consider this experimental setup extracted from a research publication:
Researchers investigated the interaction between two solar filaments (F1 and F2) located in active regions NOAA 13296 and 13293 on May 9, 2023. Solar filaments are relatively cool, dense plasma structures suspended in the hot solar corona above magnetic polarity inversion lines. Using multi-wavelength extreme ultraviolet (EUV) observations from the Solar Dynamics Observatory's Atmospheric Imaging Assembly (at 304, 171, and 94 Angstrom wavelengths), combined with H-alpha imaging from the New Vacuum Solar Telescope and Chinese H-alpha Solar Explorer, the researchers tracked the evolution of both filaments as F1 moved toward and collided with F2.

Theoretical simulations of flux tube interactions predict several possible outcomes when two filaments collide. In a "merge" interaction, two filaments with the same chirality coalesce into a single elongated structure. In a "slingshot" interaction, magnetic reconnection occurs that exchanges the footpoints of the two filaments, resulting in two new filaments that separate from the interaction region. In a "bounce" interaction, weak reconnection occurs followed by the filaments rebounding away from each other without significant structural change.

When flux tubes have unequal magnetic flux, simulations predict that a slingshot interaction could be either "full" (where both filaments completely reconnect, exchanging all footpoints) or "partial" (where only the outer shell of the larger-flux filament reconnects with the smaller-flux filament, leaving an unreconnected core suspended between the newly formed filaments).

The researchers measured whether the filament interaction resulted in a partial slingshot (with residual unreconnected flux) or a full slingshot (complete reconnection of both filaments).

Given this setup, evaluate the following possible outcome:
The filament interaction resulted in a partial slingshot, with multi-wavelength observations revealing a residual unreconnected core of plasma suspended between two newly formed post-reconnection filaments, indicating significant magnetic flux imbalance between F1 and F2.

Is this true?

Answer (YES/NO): NO